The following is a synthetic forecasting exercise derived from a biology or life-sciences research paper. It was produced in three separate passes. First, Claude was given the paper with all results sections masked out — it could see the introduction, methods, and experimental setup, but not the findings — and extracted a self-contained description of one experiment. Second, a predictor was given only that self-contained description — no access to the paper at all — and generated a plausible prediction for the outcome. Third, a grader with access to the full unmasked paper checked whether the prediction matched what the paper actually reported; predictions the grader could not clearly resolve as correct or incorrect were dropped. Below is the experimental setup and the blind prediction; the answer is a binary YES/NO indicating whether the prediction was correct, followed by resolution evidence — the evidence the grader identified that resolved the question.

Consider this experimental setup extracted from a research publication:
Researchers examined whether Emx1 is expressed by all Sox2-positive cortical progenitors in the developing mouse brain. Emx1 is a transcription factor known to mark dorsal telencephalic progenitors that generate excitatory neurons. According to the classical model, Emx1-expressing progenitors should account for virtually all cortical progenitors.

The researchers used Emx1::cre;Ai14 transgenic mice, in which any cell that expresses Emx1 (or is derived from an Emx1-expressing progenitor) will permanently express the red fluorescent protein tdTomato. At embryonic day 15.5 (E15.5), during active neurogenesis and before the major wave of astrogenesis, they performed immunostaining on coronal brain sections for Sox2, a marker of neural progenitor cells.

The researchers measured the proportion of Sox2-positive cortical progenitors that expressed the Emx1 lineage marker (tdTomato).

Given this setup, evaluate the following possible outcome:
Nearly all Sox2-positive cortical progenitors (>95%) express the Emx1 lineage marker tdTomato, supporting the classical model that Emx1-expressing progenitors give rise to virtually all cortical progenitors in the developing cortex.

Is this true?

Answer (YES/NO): NO